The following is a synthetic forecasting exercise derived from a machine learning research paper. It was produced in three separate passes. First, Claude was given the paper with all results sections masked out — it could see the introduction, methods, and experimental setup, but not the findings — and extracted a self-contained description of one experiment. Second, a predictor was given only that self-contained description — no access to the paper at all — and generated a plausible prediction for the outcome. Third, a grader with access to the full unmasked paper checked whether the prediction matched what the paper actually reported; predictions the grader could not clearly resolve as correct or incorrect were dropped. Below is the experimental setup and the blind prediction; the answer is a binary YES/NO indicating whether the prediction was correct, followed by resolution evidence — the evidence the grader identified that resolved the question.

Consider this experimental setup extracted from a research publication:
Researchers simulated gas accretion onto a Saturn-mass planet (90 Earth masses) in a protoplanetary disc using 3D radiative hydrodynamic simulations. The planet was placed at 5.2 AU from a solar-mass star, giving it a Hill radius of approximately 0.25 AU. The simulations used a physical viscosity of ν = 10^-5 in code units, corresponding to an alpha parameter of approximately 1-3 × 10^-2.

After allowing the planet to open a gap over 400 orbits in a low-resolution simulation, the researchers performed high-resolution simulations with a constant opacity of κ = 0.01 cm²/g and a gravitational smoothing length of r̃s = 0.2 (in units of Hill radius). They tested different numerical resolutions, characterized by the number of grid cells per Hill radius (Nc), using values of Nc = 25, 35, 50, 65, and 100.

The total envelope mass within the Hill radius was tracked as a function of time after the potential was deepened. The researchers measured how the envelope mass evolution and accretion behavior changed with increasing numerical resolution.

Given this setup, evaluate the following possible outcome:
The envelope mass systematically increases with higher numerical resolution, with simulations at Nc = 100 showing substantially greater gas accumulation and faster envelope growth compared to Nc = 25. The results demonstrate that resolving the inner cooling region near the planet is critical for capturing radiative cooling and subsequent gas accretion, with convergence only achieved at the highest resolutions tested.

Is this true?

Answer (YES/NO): NO